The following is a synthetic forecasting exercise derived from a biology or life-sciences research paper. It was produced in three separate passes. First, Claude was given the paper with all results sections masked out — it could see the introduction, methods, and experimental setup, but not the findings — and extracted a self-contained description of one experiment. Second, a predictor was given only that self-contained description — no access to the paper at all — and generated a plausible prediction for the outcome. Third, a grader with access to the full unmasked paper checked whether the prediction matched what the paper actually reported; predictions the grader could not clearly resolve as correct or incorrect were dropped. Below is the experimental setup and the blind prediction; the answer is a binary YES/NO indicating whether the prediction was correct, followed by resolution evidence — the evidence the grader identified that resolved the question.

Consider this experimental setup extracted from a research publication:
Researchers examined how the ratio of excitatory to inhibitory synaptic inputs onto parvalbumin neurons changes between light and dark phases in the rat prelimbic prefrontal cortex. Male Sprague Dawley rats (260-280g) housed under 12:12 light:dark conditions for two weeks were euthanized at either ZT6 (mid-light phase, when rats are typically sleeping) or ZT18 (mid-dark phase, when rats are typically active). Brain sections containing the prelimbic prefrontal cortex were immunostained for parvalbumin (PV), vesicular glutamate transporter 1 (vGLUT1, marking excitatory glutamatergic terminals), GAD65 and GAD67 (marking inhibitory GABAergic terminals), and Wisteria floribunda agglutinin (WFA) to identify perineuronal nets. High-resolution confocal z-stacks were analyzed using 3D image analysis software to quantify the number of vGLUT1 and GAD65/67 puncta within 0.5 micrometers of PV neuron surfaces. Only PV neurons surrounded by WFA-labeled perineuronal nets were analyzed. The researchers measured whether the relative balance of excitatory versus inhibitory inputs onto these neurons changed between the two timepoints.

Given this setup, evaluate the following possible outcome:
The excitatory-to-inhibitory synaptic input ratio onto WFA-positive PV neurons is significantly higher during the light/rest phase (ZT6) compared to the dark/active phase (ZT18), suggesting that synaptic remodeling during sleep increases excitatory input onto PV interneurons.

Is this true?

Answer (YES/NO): NO